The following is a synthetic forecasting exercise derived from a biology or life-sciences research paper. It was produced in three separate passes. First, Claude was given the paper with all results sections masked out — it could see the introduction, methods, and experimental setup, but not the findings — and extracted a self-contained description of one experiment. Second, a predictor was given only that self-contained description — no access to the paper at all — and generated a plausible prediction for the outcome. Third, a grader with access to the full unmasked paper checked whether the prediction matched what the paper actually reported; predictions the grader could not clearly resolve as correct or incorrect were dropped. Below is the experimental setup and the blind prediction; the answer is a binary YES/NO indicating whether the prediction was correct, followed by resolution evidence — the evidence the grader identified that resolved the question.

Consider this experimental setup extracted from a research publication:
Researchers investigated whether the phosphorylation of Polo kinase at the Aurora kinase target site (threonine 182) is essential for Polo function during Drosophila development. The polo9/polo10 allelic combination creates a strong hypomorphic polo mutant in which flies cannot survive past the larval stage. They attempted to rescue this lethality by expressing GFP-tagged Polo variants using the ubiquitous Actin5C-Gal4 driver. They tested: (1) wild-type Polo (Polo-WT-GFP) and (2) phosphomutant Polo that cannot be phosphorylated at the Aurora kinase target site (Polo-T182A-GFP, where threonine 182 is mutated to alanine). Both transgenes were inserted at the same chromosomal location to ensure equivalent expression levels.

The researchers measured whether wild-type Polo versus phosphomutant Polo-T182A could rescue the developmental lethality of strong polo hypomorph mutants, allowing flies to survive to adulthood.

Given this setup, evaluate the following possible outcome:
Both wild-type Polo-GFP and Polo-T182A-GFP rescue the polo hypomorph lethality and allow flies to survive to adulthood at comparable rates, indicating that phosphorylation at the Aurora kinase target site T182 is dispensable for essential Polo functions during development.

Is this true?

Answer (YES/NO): NO